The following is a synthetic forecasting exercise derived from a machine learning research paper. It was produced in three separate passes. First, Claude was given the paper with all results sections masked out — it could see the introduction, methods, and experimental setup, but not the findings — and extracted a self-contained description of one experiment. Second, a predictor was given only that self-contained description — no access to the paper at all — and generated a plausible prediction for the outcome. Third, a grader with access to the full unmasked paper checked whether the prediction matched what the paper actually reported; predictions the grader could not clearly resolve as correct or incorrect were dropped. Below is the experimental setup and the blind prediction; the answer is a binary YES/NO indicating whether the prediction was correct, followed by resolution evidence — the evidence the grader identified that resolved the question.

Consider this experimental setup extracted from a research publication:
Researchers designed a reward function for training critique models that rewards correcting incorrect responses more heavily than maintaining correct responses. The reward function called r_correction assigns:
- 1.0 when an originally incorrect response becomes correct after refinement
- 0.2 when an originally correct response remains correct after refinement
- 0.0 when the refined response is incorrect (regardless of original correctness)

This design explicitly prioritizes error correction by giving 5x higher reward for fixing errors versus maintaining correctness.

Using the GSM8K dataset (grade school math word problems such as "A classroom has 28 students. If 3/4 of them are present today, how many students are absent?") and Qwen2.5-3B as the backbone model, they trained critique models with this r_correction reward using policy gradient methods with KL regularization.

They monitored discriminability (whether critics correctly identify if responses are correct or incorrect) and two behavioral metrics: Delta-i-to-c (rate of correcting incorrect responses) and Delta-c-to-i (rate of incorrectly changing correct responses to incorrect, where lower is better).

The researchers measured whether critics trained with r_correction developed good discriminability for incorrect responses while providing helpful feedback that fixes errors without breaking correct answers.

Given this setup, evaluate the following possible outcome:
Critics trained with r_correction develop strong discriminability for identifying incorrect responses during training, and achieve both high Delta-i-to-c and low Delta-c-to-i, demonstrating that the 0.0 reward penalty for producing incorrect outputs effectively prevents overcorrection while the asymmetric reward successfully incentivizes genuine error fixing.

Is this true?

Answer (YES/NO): NO